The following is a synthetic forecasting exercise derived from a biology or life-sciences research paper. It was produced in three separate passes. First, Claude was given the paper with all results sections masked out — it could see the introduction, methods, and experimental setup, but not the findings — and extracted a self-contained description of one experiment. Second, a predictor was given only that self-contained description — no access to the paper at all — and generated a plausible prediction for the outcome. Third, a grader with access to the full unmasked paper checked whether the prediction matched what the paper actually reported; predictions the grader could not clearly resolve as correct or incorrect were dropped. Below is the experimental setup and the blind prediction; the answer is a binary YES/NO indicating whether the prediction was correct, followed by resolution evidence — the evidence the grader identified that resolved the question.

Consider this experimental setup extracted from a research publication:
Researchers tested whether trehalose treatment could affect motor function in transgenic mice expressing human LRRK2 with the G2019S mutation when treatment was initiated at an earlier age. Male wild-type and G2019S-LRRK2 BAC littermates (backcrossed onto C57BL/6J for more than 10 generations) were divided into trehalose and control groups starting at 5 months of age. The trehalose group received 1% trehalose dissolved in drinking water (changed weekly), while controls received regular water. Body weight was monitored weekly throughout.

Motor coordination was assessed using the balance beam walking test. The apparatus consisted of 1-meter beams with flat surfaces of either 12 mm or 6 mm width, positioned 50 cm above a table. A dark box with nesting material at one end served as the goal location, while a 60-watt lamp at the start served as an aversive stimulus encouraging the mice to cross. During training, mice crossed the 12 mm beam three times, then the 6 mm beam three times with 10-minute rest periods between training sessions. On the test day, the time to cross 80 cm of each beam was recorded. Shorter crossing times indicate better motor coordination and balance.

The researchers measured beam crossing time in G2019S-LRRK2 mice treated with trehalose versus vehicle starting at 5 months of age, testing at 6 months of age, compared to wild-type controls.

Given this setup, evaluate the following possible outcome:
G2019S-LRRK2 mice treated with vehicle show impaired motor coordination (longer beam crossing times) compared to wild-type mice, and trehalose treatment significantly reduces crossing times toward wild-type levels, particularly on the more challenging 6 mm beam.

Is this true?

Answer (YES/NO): YES